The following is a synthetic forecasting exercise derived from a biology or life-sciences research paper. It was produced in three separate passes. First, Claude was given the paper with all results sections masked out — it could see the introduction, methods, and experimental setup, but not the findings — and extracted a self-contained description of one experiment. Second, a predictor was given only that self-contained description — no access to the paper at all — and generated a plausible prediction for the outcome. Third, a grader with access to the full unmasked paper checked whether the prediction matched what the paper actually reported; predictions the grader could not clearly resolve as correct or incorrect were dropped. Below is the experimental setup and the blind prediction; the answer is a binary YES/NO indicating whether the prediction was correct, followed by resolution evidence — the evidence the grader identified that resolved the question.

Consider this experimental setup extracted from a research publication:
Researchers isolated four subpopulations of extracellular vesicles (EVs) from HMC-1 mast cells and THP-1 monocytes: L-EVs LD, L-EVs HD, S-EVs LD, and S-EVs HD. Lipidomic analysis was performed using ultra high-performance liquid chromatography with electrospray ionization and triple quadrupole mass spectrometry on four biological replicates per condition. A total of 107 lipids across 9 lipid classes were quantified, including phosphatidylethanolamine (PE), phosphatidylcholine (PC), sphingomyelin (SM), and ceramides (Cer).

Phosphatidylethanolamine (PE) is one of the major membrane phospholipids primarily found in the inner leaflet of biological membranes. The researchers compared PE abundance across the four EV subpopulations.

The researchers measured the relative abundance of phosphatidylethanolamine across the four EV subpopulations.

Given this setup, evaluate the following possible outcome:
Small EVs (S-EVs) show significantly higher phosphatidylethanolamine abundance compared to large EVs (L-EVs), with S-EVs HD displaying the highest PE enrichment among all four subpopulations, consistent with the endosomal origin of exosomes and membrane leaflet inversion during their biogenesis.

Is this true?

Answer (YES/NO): NO